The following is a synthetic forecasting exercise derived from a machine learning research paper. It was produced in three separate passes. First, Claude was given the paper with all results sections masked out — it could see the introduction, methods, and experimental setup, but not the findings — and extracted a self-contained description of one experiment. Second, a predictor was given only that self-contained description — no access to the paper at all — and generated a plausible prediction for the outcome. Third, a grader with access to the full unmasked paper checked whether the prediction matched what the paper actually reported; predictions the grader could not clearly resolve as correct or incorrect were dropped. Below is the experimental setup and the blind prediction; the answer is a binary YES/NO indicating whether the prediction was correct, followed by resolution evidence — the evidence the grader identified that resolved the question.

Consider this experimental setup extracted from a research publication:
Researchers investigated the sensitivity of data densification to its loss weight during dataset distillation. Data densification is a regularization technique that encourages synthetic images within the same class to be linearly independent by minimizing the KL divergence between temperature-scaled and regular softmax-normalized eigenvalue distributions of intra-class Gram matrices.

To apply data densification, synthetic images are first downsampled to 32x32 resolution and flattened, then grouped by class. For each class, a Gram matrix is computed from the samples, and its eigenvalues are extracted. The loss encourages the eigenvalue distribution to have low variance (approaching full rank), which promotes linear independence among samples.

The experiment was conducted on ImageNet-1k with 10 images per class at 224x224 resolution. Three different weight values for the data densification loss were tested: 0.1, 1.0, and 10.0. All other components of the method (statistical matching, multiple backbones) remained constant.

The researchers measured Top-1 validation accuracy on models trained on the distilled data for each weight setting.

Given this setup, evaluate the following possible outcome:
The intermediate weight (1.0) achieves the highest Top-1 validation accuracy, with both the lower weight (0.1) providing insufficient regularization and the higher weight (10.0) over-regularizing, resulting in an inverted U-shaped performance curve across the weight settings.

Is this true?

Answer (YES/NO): NO